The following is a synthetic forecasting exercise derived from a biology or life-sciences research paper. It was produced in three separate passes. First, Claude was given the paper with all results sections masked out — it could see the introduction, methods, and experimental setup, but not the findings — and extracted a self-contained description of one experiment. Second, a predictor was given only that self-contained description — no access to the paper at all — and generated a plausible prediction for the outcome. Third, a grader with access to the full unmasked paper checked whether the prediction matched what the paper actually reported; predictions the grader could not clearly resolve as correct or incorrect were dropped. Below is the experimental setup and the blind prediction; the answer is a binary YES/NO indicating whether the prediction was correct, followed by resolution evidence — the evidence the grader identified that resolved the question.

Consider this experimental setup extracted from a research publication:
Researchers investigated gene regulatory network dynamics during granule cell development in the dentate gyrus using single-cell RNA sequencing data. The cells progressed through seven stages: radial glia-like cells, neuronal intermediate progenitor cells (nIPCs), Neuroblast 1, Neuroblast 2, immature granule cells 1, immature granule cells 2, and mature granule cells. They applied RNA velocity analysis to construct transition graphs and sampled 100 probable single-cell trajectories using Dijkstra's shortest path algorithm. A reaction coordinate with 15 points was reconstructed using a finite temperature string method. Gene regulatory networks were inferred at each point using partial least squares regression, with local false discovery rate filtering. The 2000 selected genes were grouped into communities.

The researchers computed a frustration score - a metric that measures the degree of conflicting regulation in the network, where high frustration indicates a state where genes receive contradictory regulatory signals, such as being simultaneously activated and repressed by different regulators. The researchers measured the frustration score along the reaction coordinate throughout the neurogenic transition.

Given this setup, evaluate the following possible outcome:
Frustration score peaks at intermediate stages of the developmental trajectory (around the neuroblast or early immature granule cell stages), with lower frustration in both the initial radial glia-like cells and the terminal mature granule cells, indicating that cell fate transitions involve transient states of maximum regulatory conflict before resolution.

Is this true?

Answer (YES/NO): YES